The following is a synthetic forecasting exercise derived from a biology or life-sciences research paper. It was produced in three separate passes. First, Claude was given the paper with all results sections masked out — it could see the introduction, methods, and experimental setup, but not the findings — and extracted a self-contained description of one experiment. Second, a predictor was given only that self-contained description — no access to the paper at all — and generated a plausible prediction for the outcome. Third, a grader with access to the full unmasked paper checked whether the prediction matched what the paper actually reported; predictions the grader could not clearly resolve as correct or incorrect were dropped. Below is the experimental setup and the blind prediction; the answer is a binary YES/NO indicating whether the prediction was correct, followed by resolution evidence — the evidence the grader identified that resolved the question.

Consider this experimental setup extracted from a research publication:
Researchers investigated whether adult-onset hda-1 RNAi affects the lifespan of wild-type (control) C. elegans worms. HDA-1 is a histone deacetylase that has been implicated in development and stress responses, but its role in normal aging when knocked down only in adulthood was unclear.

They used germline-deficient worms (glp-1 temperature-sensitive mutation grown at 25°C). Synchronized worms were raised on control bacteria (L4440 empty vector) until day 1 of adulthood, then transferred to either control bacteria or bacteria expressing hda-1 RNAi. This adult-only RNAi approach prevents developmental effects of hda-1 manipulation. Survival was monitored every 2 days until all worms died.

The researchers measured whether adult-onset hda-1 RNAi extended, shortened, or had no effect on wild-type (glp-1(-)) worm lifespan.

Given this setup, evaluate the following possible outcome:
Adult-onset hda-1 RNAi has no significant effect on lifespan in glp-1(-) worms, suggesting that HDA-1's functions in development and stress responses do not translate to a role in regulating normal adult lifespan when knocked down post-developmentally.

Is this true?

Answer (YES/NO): YES